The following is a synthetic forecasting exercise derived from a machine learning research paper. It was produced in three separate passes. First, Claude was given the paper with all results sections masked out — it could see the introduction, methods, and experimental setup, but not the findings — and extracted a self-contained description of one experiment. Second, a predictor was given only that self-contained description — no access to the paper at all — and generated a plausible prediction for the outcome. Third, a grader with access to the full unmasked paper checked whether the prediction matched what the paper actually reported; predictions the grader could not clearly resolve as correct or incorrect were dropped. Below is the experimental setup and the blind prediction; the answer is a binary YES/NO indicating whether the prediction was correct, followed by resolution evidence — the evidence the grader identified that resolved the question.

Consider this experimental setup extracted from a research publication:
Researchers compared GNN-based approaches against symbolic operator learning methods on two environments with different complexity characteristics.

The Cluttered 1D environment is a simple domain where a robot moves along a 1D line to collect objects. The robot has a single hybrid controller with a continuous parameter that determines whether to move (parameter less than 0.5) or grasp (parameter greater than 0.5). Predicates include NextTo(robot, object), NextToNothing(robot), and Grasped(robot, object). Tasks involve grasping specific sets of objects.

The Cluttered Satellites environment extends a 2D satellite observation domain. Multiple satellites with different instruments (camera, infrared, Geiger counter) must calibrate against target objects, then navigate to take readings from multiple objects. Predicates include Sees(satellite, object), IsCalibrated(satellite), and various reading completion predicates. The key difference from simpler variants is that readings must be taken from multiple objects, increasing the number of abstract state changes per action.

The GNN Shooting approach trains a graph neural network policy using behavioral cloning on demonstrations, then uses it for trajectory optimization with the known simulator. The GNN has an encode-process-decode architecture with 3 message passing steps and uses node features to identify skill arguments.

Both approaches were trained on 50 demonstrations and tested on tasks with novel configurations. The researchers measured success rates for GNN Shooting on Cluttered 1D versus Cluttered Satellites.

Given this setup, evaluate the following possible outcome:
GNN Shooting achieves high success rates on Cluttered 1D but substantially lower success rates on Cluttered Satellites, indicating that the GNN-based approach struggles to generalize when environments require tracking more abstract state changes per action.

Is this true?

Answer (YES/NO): YES